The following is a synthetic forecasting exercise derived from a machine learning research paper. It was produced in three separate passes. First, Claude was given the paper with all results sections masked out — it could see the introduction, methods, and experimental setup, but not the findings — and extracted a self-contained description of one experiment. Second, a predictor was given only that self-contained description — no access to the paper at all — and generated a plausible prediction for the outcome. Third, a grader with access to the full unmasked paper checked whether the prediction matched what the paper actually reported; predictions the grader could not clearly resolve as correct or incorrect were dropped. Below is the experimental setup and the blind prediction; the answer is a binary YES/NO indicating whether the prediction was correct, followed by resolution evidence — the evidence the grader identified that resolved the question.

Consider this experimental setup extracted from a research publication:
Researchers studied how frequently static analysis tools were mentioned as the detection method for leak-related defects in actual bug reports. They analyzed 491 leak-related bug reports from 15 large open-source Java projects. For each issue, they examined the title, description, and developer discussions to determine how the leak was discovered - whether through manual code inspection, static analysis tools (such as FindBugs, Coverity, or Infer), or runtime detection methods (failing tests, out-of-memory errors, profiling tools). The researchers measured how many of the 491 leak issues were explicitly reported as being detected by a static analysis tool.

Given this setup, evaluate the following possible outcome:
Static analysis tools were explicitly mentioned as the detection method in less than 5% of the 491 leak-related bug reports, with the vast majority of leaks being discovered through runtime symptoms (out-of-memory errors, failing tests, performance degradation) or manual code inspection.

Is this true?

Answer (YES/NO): YES